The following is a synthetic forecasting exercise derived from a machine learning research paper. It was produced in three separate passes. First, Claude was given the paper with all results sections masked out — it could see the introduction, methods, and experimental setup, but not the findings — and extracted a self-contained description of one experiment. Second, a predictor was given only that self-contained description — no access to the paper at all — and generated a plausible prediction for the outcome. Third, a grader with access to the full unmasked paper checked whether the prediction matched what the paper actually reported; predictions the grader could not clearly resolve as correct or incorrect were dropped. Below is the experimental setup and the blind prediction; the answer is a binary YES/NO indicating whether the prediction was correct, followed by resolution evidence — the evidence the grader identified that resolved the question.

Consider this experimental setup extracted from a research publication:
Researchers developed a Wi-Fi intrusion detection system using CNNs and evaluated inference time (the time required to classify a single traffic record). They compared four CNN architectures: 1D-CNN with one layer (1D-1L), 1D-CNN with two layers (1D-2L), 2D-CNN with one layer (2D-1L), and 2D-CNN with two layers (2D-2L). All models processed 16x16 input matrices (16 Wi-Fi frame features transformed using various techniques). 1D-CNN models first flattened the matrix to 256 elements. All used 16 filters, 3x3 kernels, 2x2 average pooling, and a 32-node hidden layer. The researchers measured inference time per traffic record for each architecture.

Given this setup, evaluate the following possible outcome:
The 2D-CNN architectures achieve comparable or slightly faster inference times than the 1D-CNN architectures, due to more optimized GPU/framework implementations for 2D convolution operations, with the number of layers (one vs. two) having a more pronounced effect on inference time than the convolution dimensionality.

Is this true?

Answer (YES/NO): NO